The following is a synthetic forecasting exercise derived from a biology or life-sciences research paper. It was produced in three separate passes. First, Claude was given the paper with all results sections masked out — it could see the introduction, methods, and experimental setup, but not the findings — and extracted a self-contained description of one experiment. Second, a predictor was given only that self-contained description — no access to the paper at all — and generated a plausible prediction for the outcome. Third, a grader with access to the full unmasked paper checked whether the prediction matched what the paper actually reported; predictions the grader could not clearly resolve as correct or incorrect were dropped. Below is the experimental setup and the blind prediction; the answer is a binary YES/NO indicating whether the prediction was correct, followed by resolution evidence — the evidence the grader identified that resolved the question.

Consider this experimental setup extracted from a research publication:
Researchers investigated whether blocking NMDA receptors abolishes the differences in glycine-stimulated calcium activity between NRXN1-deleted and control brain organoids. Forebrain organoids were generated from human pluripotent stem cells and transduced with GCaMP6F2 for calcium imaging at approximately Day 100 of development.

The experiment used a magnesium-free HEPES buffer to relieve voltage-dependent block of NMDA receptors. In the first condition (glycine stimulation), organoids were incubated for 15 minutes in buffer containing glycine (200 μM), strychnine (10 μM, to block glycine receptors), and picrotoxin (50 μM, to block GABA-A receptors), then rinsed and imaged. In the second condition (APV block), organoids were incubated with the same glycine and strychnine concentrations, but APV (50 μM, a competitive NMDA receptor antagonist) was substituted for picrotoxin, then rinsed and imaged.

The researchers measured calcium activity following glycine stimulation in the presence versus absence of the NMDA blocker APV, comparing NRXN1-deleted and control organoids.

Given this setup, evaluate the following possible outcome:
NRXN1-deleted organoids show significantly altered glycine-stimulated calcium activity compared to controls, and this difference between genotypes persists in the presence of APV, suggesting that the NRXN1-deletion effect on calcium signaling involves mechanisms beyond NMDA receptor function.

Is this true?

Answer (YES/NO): NO